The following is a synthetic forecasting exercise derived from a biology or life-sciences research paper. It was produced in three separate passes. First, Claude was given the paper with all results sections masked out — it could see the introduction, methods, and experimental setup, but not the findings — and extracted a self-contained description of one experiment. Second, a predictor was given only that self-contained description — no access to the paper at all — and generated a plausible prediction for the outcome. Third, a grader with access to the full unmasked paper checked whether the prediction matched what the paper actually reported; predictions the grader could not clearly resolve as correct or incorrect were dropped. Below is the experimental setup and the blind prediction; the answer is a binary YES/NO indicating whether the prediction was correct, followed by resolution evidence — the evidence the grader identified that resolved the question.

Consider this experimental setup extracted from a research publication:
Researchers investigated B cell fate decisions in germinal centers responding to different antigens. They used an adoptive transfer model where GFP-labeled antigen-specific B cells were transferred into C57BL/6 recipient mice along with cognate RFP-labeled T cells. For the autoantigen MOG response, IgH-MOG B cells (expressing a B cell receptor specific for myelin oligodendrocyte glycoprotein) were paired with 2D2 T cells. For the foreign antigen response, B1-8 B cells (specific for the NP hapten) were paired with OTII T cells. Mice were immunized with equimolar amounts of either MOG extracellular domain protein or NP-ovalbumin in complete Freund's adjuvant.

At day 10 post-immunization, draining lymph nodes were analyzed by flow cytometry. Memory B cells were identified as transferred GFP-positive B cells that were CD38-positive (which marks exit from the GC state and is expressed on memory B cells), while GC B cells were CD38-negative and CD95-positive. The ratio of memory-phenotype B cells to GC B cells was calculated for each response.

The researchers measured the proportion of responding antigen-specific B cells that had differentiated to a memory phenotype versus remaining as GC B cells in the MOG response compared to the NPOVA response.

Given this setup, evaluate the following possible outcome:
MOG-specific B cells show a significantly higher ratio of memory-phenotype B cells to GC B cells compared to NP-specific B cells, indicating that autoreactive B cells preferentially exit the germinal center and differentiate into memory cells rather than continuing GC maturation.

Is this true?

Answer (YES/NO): YES